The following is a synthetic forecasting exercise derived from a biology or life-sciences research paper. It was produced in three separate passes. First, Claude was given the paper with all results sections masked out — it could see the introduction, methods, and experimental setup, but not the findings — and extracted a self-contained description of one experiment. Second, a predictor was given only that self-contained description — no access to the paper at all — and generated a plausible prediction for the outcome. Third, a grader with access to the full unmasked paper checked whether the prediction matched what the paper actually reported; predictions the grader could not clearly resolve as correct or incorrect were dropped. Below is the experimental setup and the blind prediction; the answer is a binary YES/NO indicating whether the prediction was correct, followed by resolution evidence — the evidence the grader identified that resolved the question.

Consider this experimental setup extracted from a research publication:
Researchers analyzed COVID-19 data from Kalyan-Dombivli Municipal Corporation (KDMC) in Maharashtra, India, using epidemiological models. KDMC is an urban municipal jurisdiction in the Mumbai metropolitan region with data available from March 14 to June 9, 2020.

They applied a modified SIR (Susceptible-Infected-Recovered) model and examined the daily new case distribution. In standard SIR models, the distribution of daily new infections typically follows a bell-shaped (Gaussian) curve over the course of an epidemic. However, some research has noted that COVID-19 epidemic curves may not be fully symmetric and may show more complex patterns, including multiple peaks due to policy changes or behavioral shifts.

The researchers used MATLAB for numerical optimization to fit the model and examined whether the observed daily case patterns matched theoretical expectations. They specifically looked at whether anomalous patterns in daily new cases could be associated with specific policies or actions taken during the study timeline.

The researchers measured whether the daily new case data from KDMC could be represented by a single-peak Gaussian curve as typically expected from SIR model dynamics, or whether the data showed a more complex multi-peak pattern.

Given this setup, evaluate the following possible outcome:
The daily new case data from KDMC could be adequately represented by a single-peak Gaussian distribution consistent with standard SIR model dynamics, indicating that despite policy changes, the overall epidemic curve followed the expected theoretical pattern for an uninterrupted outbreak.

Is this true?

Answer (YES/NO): YES